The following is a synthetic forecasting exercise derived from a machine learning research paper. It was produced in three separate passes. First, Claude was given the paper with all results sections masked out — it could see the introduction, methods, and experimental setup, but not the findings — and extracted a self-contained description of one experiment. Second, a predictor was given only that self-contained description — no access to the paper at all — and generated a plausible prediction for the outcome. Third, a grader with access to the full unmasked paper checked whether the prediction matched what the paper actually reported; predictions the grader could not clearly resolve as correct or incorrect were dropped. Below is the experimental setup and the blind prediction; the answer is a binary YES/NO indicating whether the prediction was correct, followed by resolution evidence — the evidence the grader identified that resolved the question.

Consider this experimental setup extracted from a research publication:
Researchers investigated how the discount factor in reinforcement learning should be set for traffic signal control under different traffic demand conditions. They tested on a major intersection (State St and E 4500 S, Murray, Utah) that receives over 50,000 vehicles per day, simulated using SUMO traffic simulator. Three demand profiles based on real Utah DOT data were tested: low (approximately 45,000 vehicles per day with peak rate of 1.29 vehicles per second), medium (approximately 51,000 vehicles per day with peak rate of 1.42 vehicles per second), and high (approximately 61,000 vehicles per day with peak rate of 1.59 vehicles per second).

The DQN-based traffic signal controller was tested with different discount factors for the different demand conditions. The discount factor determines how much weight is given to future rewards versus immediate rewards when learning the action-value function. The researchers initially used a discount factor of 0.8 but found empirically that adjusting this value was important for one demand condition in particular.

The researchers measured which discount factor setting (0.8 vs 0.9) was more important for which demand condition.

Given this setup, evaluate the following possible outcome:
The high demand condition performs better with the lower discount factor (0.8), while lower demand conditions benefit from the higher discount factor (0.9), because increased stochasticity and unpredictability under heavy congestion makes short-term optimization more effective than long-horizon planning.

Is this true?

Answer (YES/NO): NO